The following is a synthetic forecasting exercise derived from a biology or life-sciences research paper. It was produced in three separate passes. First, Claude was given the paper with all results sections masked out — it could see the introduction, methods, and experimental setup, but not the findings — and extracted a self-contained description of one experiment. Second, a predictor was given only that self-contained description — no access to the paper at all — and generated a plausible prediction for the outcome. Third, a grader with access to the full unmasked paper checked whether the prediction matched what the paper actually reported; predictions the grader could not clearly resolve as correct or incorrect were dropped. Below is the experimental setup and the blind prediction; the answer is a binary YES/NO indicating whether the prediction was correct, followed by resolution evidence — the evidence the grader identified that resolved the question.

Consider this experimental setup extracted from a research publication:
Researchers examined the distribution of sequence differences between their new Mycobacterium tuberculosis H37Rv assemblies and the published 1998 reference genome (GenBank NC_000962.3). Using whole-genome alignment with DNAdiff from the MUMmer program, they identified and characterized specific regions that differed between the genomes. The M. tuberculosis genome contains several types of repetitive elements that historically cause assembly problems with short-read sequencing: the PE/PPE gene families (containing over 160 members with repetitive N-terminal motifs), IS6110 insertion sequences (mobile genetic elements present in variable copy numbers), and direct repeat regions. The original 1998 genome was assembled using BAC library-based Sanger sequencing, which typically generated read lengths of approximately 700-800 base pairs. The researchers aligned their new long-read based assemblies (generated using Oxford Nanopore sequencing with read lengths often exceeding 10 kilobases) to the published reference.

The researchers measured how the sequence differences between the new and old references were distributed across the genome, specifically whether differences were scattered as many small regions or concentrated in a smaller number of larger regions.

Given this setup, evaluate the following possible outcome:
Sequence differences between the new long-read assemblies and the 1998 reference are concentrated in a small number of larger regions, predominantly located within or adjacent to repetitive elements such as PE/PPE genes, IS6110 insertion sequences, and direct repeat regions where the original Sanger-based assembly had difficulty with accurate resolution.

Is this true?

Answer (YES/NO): YES